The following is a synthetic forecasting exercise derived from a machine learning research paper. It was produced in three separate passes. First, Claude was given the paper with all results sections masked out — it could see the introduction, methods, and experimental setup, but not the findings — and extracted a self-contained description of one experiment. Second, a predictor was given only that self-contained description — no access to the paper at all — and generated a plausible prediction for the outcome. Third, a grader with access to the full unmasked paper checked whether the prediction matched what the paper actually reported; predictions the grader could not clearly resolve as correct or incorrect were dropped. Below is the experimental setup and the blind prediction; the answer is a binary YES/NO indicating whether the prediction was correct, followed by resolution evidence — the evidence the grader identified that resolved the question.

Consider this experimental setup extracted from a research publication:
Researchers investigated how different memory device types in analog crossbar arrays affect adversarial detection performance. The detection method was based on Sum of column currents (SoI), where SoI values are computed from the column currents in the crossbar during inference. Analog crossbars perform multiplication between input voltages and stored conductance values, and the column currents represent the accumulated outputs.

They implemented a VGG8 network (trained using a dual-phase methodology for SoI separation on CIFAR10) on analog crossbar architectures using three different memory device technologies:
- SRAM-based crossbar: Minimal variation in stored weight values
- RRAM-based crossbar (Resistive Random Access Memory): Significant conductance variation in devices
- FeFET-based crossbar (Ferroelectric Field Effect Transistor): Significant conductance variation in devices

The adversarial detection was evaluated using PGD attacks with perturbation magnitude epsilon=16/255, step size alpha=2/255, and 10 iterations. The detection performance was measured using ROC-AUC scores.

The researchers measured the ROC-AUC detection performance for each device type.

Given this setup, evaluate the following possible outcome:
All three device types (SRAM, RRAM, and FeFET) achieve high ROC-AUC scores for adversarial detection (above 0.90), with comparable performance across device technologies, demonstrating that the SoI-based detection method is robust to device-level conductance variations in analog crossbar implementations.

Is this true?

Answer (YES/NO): NO